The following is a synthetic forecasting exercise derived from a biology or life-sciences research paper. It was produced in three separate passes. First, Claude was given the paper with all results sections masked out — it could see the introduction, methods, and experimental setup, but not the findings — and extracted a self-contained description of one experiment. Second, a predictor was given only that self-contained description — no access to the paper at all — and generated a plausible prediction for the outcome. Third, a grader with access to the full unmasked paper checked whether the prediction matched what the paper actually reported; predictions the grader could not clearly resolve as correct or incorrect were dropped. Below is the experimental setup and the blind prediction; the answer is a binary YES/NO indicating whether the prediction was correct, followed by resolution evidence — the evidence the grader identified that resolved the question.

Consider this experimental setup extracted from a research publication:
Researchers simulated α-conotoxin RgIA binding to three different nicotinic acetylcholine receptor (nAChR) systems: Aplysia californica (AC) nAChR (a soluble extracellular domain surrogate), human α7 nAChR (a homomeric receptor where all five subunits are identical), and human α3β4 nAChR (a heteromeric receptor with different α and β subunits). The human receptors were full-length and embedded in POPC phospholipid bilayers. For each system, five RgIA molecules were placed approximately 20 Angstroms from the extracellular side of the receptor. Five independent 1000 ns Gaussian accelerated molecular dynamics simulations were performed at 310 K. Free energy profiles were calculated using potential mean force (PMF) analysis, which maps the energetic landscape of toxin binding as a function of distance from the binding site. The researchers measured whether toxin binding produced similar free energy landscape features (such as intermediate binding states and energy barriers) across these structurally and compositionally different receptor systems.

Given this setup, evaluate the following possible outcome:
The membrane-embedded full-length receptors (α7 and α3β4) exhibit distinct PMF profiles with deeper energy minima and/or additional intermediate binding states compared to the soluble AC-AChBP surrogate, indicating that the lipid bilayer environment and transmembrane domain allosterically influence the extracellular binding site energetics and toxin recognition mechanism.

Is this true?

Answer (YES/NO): NO